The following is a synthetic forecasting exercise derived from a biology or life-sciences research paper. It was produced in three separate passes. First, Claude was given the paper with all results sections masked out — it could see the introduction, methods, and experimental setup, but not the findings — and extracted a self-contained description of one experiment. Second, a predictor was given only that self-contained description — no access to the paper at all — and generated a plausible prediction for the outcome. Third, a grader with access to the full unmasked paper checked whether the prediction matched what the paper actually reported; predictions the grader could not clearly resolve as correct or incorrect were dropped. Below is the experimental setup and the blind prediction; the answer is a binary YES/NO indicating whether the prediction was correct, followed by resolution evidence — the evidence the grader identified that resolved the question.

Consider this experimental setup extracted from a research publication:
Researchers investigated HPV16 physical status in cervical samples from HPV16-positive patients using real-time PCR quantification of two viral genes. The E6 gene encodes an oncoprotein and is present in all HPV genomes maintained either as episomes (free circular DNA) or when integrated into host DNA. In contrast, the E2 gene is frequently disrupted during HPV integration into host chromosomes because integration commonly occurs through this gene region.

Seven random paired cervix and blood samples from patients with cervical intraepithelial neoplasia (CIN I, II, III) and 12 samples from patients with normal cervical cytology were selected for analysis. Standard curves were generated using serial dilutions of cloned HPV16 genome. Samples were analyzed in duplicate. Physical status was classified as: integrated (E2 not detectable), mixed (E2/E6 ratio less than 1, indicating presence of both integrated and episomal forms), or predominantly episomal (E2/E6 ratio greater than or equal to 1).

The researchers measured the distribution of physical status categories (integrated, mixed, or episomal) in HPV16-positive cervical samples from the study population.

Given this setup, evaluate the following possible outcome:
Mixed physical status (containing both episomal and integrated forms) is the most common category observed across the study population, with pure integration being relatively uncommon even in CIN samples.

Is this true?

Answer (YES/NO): YES